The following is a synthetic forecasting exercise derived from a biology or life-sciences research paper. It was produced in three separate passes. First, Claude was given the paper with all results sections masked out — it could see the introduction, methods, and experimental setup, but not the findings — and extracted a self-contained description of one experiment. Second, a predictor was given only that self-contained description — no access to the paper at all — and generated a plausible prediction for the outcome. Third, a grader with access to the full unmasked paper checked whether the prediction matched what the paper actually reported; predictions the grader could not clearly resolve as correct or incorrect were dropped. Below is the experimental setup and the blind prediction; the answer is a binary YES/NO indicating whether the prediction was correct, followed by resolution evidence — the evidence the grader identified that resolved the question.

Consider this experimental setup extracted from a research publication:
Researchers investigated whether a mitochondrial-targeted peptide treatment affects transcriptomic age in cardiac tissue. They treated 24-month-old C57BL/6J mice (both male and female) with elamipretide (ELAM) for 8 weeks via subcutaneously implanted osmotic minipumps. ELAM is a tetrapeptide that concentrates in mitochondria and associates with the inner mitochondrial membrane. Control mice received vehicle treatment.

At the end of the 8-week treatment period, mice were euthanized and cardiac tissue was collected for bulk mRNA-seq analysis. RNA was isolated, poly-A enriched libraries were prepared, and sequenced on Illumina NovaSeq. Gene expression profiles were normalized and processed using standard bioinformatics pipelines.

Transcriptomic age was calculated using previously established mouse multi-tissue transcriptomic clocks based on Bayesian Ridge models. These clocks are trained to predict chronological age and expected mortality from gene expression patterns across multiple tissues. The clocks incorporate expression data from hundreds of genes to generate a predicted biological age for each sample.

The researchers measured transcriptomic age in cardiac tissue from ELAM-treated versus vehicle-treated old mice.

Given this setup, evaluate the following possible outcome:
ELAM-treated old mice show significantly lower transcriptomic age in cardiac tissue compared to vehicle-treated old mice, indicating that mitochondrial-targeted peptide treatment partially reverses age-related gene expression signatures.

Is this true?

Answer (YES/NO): NO